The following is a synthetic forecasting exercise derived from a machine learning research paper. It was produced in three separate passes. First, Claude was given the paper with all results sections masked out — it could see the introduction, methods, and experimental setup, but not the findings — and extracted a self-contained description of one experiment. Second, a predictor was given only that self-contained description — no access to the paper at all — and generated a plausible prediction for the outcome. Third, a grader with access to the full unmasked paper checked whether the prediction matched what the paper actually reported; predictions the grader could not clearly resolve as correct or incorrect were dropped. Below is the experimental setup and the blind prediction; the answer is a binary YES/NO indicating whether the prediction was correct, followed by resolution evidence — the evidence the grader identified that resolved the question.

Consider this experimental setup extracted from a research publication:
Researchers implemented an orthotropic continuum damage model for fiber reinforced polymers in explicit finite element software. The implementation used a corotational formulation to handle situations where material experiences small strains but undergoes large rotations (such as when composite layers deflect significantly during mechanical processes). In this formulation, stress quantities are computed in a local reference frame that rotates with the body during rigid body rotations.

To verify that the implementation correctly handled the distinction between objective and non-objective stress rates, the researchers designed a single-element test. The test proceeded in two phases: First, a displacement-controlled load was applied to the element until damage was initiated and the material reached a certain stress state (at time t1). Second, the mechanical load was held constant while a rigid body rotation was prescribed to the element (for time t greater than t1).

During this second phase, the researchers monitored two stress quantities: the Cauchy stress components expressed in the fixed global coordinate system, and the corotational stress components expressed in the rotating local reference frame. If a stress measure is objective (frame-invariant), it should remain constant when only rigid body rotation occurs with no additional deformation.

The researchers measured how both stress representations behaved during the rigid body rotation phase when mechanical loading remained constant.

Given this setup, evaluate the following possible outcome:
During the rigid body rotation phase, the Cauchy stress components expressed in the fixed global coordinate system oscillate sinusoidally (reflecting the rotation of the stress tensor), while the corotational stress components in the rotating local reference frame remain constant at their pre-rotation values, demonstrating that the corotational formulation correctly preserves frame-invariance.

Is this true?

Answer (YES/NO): YES